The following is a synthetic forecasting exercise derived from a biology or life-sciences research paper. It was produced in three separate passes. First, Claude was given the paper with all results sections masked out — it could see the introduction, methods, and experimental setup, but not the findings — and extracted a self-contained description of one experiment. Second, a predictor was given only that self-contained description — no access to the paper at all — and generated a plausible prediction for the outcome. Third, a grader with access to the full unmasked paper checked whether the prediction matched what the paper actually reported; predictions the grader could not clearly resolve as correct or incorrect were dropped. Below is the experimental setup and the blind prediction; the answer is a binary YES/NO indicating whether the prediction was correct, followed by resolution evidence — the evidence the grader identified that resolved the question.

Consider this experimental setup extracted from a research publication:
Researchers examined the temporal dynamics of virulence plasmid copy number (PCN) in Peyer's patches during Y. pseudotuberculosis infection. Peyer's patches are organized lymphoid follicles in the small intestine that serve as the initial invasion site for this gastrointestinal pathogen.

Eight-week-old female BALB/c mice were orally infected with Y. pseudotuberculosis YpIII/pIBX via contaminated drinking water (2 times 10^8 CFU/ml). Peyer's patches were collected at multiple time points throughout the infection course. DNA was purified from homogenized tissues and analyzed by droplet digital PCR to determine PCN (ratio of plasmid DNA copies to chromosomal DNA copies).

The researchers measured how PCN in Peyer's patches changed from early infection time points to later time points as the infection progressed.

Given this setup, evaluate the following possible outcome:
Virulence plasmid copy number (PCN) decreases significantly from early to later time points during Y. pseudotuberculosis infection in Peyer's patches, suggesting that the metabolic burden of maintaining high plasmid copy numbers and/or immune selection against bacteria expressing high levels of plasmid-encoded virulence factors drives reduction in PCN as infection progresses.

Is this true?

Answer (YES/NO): YES